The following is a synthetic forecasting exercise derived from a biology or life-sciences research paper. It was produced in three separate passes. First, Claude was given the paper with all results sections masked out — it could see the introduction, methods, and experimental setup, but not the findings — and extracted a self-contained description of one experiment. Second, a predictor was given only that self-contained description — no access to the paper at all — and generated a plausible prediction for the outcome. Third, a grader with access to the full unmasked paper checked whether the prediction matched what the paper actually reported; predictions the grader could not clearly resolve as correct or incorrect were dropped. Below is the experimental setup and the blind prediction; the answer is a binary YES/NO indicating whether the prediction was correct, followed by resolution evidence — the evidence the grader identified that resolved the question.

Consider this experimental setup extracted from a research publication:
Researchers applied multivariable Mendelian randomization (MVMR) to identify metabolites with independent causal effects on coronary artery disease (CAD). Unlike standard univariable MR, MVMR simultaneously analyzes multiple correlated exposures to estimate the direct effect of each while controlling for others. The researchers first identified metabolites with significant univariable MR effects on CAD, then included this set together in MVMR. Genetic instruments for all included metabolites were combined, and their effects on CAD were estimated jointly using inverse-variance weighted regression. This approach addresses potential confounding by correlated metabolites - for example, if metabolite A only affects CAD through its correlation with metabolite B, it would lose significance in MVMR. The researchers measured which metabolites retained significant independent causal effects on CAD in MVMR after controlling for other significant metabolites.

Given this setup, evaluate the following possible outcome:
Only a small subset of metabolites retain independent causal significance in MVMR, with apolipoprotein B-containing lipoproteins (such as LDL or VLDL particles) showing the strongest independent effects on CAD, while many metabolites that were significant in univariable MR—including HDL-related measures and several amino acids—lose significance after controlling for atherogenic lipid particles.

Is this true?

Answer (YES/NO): NO